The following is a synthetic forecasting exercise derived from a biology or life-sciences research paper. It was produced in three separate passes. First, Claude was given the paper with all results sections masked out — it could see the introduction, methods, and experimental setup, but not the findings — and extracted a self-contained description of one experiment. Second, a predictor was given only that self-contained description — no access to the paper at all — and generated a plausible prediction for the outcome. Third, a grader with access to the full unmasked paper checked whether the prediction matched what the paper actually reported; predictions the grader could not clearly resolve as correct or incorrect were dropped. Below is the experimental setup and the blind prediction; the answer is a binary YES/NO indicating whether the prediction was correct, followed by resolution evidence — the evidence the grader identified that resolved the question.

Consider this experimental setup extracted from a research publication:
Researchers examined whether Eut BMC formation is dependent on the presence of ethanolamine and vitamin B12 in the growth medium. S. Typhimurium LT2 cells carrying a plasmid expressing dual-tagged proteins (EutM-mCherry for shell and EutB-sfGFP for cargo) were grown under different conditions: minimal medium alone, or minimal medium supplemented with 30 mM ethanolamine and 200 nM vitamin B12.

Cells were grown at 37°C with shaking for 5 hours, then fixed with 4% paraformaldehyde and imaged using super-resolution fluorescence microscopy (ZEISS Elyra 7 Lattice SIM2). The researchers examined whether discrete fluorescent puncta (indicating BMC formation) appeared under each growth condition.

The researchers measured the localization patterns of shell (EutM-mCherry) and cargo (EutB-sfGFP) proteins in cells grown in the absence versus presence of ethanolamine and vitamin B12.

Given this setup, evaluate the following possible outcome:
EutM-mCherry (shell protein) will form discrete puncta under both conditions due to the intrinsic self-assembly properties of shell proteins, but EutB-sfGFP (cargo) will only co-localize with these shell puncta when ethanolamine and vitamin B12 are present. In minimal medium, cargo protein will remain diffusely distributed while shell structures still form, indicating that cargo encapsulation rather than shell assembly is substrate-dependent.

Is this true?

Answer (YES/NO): NO